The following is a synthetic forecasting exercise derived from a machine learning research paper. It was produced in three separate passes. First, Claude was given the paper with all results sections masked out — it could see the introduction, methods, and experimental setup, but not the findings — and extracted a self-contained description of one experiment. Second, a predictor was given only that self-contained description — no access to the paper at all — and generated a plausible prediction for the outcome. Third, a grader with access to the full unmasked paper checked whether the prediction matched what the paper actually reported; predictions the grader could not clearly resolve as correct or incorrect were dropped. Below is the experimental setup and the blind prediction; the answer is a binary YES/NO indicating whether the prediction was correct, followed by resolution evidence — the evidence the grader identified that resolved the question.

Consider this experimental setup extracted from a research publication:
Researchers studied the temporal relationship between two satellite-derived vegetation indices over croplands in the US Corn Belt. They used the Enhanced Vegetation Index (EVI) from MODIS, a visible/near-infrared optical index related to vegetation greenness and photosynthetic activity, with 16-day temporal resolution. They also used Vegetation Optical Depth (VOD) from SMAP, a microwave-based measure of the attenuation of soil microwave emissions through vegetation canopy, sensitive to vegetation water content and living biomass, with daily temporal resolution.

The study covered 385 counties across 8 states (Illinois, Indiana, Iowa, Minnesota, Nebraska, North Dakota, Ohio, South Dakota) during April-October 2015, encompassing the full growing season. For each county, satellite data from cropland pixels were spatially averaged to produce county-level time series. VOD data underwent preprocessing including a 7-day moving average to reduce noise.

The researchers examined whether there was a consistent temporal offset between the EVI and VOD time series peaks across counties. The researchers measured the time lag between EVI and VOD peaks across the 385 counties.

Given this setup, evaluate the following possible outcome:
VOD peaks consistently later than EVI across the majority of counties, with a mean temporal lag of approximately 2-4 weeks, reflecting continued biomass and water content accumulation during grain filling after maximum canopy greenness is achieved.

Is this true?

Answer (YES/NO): NO